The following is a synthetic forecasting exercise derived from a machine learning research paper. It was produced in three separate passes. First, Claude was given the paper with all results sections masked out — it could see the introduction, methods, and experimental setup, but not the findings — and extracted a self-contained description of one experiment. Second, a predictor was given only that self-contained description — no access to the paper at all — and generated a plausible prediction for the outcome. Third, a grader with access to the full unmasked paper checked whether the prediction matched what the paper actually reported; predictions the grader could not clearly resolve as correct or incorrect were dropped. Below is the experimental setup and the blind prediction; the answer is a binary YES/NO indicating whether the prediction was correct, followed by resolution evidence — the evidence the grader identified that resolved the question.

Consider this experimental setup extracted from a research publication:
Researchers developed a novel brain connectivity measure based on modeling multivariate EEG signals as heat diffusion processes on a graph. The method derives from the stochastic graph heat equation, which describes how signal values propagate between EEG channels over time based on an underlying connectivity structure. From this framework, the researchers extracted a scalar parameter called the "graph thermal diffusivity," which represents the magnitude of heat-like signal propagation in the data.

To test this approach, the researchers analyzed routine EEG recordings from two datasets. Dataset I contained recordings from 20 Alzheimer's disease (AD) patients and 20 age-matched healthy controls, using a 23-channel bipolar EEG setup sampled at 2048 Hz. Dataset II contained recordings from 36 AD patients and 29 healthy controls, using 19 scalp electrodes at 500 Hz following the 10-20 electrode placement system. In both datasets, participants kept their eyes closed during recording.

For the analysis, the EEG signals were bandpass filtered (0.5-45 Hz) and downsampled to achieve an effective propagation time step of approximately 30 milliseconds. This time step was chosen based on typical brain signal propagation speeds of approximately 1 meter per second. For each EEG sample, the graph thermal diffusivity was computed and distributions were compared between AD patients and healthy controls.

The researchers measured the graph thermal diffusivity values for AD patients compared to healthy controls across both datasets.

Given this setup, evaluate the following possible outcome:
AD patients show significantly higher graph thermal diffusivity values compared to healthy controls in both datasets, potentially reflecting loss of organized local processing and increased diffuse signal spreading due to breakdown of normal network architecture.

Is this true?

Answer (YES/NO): NO